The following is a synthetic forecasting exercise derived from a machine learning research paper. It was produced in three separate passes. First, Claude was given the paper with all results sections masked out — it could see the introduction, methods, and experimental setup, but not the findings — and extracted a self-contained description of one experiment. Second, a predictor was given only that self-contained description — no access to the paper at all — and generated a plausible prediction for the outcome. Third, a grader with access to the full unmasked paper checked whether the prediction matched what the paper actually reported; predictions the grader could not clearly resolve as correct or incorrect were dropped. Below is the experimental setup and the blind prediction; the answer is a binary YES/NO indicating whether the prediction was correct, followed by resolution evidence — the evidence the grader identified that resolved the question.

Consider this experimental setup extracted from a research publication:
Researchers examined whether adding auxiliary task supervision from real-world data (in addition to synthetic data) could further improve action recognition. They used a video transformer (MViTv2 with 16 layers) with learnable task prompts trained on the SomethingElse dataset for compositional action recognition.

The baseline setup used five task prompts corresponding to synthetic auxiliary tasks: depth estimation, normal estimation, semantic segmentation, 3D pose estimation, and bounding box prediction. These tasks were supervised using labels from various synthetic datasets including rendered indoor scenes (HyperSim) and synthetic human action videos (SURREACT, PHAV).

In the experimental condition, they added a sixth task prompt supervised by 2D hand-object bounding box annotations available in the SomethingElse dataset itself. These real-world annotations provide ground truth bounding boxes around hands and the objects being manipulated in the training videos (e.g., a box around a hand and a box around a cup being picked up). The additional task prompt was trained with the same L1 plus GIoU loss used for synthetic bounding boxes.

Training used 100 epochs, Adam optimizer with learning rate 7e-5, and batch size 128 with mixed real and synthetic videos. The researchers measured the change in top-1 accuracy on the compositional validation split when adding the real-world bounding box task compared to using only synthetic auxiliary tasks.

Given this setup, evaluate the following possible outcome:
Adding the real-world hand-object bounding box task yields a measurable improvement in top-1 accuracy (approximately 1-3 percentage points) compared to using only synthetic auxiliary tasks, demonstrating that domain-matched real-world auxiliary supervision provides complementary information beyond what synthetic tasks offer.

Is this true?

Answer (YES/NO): YES